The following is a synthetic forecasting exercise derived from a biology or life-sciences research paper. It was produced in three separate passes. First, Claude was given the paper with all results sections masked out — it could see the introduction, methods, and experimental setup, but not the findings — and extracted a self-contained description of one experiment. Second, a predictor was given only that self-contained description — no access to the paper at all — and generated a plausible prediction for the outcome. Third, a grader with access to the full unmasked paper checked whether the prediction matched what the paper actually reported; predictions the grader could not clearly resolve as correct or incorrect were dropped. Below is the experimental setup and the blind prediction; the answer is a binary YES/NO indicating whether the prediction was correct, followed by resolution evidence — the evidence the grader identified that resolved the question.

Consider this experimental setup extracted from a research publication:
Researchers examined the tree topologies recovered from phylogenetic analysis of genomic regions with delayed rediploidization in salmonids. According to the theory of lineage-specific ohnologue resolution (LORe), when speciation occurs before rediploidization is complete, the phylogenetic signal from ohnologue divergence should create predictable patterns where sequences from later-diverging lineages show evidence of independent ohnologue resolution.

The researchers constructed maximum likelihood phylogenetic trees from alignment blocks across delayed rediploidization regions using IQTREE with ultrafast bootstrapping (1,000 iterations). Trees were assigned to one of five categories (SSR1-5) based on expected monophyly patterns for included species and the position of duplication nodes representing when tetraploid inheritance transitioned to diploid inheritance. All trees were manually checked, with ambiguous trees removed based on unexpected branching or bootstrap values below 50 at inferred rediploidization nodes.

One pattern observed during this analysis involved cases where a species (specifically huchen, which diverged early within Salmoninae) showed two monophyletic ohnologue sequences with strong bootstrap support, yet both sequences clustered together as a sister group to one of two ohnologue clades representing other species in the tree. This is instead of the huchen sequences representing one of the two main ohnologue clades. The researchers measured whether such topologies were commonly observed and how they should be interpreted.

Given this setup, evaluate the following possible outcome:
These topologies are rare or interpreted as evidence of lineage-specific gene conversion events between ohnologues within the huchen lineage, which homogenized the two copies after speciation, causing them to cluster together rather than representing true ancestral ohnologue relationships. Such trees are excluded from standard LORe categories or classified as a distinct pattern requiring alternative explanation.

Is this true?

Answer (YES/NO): NO